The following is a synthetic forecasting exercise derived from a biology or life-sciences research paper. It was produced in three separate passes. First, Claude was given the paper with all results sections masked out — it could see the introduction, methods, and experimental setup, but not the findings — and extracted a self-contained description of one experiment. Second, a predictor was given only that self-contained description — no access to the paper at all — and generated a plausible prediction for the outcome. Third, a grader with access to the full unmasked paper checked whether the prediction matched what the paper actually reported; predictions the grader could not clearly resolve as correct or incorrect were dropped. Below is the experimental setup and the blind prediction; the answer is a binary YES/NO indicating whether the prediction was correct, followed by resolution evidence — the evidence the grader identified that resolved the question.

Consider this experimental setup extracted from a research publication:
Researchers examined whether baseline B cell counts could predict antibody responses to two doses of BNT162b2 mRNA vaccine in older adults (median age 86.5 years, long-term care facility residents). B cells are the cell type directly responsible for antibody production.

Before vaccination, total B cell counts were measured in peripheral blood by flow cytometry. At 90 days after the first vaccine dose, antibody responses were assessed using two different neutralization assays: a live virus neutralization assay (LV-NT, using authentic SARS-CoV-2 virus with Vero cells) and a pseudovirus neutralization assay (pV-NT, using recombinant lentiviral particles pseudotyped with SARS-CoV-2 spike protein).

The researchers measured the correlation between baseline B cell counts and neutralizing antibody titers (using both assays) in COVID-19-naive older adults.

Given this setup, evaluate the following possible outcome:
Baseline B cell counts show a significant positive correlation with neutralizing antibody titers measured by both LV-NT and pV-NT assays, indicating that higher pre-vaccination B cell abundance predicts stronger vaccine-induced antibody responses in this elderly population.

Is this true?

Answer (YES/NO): NO